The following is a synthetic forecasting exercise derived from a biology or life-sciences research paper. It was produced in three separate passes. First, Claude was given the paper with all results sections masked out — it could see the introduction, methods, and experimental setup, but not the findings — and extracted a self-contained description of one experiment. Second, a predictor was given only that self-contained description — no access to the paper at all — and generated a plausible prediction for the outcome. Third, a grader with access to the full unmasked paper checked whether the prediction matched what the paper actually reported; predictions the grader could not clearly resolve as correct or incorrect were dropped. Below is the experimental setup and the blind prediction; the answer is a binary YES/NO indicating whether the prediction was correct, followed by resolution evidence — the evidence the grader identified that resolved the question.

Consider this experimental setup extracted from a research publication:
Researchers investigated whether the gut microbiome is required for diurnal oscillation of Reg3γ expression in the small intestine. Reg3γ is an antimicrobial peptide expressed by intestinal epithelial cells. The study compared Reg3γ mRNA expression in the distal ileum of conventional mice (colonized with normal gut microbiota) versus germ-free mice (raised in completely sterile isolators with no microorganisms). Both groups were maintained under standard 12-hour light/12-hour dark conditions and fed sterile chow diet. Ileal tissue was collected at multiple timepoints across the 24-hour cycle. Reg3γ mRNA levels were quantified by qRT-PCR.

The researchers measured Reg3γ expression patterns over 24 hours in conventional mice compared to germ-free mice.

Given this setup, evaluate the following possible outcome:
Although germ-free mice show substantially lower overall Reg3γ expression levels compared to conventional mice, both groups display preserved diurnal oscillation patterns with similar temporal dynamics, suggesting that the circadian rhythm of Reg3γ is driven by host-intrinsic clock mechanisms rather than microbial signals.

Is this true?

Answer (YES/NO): NO